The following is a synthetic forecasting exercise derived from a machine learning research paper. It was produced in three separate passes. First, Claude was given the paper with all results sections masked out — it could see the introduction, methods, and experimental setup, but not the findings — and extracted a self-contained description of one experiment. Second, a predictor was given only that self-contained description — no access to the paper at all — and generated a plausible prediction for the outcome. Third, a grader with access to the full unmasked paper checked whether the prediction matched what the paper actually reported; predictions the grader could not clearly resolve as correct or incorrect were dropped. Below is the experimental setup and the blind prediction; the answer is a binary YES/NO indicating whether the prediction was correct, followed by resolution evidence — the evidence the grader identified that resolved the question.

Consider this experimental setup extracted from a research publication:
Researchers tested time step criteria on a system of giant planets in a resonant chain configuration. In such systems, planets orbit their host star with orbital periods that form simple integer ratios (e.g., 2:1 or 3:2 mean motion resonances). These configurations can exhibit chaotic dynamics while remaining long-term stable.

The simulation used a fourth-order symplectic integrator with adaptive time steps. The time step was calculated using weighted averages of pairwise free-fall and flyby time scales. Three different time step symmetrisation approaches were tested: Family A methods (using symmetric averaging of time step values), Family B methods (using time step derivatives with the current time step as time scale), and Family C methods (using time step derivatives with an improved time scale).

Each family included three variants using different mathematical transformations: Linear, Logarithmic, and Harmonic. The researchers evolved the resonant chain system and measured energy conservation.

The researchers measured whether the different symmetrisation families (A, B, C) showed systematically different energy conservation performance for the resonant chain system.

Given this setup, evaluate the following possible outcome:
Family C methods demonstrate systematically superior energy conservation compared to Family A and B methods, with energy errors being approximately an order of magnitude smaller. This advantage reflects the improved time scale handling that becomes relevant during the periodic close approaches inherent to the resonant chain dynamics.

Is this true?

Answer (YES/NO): NO